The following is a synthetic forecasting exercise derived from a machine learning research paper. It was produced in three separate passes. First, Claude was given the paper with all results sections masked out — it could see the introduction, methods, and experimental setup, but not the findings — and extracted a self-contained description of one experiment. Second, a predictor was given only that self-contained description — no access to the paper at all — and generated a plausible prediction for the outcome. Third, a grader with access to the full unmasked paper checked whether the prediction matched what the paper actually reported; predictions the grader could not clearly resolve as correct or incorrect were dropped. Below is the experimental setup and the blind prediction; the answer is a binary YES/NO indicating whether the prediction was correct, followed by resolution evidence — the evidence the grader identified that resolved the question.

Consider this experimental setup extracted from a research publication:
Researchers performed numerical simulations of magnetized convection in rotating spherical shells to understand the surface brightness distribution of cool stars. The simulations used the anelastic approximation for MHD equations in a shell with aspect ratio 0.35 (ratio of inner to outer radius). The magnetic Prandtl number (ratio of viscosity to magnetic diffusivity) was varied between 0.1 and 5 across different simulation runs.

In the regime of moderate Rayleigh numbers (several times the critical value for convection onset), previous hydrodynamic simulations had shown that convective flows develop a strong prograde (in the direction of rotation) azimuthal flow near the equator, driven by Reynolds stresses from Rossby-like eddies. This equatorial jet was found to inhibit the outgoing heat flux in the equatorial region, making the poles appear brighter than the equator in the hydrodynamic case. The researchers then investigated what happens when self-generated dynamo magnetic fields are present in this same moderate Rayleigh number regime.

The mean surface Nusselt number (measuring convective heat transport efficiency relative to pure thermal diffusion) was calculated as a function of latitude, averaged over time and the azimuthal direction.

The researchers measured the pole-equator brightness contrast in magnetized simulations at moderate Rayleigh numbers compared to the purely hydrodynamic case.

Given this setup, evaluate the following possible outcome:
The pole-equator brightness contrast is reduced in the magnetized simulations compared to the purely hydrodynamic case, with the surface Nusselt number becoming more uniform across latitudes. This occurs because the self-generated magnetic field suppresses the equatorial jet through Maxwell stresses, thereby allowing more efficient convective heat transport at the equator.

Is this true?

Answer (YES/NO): NO